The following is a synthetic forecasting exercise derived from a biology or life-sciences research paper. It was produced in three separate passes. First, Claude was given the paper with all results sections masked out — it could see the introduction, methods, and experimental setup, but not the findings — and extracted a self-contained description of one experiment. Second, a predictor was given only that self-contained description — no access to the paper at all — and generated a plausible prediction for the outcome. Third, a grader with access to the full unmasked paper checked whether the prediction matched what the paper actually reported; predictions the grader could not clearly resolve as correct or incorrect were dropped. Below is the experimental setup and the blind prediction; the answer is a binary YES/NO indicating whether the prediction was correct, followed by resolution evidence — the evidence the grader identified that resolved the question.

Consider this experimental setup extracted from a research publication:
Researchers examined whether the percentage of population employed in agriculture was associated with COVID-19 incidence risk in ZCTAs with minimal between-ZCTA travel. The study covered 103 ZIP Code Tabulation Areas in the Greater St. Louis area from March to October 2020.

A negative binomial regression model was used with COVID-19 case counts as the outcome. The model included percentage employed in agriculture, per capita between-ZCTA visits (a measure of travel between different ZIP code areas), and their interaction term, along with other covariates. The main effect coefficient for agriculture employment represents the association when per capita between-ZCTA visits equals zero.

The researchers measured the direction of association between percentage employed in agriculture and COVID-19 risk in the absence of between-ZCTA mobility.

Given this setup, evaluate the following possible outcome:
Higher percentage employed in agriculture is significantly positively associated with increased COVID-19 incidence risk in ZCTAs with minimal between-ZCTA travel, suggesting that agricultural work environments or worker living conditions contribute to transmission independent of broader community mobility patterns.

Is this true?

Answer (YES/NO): NO